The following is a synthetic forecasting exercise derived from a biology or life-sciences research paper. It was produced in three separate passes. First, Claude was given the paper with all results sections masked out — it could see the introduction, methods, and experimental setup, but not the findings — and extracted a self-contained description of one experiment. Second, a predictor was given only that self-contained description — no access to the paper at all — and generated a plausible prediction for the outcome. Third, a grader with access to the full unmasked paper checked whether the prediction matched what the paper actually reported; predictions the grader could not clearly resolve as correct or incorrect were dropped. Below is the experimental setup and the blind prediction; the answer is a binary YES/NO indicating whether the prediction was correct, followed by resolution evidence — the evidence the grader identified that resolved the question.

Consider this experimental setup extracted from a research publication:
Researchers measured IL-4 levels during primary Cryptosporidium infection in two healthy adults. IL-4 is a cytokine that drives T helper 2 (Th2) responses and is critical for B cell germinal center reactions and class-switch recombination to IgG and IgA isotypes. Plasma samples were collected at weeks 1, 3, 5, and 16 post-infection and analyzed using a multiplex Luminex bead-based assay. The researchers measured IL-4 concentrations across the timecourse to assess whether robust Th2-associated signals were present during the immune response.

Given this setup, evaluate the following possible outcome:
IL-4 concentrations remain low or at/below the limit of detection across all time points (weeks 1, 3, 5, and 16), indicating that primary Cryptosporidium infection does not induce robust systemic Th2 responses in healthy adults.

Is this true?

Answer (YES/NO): NO